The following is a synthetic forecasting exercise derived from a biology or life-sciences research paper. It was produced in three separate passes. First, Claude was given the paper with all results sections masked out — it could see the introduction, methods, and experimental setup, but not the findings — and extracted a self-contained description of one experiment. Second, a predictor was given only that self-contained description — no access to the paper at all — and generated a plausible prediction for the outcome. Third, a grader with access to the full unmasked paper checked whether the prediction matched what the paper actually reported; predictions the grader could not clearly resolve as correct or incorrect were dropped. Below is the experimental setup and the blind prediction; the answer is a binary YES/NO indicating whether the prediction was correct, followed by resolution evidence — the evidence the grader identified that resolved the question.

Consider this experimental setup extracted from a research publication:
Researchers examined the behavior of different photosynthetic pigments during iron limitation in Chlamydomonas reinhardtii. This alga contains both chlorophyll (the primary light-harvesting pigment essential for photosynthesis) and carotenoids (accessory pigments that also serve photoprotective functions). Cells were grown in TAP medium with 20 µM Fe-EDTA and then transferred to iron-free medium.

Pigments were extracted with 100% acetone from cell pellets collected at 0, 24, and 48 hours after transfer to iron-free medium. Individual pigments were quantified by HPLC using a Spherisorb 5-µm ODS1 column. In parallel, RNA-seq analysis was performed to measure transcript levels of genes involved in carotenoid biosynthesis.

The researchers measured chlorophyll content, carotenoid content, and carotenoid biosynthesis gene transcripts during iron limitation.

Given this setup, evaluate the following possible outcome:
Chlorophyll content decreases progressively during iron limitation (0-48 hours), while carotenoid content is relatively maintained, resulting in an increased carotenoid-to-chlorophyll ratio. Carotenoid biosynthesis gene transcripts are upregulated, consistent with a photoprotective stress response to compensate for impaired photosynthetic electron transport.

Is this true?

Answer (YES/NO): NO